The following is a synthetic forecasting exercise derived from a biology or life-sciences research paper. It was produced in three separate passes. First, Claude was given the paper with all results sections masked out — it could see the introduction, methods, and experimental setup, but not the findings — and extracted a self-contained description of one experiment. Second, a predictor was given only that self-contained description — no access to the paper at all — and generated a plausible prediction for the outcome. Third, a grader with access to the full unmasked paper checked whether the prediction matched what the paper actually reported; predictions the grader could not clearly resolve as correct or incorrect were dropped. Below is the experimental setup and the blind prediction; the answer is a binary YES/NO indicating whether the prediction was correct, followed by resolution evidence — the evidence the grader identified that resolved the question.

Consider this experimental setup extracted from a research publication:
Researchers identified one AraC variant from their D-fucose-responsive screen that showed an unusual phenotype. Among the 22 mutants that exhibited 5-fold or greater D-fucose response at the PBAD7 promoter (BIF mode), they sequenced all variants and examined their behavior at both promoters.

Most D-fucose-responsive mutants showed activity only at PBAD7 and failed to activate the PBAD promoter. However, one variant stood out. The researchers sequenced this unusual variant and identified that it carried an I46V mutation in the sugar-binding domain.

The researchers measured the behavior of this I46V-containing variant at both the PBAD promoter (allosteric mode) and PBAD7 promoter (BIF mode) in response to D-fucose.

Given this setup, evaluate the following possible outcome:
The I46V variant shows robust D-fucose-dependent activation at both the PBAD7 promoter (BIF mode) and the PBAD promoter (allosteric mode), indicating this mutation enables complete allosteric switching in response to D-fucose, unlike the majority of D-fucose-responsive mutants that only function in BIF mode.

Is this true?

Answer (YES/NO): NO